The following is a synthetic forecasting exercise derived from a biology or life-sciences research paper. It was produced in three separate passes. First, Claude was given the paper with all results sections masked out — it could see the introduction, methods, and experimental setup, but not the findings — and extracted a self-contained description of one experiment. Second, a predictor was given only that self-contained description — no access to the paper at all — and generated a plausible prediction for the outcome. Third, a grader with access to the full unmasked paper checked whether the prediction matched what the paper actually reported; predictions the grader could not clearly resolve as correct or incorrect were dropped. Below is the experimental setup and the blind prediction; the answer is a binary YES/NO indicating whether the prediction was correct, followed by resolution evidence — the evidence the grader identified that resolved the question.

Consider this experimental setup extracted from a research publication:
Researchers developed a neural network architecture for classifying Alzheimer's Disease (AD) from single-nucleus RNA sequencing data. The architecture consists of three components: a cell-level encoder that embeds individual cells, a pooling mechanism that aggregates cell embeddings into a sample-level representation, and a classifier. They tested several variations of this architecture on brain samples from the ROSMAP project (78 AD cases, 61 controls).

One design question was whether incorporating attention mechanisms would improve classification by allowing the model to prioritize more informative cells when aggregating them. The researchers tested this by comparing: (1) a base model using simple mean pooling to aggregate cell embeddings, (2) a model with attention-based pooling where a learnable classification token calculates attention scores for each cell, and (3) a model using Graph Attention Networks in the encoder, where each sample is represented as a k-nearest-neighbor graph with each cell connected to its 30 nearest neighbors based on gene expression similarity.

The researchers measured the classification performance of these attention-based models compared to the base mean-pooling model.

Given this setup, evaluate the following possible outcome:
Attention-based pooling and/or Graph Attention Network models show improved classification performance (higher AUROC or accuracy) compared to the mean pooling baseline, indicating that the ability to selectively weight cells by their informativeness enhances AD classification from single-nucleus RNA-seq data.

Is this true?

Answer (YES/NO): NO